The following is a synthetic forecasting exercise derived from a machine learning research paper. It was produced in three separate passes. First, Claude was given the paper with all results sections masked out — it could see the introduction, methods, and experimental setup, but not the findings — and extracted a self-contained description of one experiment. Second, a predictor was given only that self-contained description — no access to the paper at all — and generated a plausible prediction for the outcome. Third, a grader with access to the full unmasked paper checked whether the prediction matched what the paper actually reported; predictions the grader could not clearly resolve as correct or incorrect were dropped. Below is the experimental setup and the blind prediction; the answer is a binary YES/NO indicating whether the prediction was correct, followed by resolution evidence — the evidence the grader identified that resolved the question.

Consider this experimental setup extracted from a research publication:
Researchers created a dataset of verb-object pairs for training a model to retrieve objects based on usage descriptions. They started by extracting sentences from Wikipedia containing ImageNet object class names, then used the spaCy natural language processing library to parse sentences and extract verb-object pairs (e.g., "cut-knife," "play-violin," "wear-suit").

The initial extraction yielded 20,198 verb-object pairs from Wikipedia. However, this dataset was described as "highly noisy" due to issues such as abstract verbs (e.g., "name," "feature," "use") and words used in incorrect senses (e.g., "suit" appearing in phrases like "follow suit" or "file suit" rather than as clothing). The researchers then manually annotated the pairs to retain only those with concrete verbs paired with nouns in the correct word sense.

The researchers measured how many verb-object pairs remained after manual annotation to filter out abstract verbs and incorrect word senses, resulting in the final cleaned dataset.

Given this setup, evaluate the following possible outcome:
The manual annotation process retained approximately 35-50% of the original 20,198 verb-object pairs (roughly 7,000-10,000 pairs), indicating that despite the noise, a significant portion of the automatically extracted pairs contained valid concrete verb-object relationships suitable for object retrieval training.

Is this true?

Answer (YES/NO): NO